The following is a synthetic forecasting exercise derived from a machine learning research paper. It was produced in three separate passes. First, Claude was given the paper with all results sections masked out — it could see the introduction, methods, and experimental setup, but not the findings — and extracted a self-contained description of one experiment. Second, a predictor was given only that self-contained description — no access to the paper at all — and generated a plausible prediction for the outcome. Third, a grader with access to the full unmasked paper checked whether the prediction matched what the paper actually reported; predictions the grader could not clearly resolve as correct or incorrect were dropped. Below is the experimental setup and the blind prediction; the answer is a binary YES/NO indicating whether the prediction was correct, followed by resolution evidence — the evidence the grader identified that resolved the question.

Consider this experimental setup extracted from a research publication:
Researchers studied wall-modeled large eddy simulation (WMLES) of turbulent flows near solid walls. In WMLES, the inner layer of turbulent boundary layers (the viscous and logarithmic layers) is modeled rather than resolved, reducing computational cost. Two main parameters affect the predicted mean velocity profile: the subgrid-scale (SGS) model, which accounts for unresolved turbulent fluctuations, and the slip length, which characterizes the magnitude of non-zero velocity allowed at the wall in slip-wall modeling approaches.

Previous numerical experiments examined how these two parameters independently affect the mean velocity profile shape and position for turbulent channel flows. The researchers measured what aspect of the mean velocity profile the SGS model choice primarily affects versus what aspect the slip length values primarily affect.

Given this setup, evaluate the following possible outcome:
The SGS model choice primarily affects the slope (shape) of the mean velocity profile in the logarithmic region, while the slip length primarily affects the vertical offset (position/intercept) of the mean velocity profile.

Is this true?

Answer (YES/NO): YES